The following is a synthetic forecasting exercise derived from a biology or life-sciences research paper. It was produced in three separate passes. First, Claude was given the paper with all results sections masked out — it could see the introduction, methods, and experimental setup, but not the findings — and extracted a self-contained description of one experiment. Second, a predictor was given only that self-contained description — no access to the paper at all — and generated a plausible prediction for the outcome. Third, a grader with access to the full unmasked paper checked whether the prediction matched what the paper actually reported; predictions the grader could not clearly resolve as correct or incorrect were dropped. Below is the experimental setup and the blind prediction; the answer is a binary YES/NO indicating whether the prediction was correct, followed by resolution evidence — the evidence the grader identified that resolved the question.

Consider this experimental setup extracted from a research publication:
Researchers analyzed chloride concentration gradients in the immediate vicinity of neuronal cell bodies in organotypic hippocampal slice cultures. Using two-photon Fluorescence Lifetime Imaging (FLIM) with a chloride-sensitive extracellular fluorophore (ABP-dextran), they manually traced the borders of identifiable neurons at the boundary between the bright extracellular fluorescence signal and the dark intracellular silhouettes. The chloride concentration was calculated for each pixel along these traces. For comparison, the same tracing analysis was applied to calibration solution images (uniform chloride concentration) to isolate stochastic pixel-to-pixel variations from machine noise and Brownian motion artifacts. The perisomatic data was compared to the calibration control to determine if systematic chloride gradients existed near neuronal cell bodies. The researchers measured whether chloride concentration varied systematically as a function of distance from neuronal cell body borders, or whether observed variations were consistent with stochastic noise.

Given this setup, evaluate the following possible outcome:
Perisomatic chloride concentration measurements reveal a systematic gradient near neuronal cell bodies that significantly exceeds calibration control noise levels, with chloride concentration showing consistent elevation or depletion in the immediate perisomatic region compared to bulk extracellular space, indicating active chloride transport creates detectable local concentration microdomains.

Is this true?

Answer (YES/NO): NO